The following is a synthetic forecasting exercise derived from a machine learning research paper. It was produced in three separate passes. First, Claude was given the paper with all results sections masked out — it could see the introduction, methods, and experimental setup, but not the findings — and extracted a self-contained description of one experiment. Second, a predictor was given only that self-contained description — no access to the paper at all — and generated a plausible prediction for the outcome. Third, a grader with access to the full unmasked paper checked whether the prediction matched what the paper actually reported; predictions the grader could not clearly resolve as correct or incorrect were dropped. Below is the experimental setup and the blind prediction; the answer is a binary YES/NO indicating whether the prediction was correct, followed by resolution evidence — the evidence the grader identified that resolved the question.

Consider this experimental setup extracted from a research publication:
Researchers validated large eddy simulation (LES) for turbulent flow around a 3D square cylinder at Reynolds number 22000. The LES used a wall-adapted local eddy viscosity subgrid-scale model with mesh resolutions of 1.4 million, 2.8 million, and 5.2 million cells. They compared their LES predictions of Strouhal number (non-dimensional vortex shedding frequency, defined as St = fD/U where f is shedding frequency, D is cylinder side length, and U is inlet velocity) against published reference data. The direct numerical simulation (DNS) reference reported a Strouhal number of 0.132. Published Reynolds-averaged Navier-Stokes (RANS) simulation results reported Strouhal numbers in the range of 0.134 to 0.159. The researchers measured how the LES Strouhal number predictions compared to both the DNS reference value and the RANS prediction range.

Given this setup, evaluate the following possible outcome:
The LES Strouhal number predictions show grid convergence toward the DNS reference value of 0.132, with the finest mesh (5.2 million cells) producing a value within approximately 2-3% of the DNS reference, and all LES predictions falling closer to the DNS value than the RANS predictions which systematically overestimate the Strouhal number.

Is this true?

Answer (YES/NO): NO